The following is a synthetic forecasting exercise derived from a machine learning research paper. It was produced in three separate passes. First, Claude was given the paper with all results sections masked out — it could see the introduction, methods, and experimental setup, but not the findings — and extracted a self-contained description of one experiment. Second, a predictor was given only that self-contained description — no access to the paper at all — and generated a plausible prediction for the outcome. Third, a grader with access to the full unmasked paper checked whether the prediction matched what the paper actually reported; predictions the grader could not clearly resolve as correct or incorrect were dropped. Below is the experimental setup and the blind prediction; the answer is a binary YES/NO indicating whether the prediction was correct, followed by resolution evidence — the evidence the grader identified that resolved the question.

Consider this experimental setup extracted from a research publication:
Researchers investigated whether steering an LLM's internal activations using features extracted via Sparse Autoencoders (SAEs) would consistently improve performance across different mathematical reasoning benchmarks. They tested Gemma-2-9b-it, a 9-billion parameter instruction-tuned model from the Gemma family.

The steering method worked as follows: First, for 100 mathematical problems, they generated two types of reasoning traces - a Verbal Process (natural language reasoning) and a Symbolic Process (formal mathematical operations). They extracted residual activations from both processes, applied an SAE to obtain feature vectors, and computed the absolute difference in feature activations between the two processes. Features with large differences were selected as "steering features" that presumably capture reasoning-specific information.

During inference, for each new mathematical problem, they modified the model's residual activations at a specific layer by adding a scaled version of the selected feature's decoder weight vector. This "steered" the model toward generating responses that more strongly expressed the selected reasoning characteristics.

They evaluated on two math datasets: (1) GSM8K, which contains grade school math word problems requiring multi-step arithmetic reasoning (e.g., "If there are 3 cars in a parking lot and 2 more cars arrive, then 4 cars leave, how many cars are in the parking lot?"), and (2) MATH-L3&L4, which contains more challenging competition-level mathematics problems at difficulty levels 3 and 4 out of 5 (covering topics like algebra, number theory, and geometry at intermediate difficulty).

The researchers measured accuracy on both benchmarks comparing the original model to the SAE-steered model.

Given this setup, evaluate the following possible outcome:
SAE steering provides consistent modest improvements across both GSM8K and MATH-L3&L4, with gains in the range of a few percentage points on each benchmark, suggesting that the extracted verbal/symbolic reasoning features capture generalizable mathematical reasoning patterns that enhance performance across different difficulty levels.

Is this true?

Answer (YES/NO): NO